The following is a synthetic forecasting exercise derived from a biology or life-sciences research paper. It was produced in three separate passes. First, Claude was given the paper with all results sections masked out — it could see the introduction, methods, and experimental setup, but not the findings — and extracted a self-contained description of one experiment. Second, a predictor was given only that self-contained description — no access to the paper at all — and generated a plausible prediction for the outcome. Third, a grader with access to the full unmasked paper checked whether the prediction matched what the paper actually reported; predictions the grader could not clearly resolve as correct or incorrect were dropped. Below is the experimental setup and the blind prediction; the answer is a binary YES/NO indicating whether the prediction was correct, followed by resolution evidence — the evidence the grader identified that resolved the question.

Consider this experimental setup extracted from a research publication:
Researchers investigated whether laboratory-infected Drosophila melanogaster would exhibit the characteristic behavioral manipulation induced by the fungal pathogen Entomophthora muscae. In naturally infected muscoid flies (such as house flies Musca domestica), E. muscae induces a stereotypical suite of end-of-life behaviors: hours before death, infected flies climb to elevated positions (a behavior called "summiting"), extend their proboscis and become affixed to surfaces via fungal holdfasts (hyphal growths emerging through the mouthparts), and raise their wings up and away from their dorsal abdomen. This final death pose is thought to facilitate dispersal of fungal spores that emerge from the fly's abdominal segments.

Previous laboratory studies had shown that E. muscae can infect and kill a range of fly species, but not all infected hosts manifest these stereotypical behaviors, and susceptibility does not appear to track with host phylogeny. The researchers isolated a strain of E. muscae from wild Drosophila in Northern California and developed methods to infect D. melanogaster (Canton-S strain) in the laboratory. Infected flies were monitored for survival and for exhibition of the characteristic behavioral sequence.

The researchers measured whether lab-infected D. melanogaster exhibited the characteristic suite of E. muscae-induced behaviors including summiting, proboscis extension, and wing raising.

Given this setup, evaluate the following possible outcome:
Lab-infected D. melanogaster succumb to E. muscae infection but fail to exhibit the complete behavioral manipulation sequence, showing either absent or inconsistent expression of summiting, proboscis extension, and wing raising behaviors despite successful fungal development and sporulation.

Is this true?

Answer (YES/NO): NO